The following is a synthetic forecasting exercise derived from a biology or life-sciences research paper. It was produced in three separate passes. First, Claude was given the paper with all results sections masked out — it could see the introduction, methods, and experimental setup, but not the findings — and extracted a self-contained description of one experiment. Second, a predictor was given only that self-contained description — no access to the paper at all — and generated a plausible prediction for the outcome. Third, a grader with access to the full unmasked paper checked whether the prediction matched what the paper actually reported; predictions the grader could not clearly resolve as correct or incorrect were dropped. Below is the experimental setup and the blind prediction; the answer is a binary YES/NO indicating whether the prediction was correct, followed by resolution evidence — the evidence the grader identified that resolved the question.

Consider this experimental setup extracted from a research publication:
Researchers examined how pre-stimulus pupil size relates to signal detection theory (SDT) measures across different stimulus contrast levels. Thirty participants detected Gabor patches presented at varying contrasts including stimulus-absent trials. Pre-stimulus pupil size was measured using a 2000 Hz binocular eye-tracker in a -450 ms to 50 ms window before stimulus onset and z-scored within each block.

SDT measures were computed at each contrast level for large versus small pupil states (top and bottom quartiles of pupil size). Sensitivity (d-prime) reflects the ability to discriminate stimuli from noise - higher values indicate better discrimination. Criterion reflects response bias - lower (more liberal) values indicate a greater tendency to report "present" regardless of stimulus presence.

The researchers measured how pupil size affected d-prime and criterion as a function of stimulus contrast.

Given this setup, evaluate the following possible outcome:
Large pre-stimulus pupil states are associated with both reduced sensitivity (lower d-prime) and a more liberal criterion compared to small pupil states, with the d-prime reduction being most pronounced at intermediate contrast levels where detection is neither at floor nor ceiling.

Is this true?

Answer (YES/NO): NO